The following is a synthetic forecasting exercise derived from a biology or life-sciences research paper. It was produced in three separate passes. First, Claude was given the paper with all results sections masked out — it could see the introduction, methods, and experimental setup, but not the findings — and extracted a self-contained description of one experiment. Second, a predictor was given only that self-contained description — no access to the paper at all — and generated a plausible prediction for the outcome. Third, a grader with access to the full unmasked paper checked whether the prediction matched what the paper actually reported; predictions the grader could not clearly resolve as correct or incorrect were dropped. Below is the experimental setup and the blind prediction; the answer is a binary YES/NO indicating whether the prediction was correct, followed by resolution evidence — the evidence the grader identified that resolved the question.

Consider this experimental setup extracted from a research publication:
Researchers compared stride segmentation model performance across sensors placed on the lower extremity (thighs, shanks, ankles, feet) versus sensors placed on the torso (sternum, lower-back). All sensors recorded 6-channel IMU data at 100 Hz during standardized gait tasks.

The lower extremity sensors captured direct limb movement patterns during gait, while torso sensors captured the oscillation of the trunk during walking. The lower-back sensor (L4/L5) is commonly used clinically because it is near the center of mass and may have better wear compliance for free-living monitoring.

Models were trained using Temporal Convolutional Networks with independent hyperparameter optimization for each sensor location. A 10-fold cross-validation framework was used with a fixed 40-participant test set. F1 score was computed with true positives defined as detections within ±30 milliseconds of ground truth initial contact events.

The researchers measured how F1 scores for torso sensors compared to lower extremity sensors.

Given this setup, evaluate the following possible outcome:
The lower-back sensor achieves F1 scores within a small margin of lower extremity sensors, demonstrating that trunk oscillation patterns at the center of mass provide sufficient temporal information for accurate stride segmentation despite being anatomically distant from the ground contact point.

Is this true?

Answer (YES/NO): NO